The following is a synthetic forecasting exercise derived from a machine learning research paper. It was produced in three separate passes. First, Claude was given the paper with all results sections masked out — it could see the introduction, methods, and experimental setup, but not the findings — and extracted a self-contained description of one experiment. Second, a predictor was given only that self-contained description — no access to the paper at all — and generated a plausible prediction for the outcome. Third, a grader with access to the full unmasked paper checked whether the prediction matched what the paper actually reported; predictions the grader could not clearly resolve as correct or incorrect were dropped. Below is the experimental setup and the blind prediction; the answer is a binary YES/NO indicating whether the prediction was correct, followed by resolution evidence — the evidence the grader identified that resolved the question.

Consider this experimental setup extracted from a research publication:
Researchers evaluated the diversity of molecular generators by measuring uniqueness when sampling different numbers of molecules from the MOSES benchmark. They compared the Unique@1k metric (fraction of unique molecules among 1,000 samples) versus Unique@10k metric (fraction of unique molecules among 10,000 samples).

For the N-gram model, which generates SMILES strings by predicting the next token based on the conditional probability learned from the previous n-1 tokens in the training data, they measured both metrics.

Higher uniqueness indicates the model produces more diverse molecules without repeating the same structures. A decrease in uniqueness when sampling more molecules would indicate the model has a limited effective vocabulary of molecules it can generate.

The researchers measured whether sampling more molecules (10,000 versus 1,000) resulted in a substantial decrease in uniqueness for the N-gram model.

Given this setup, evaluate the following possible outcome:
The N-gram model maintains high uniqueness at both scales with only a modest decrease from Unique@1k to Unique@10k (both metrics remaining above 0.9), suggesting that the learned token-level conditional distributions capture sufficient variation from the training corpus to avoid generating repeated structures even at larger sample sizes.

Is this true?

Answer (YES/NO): YES